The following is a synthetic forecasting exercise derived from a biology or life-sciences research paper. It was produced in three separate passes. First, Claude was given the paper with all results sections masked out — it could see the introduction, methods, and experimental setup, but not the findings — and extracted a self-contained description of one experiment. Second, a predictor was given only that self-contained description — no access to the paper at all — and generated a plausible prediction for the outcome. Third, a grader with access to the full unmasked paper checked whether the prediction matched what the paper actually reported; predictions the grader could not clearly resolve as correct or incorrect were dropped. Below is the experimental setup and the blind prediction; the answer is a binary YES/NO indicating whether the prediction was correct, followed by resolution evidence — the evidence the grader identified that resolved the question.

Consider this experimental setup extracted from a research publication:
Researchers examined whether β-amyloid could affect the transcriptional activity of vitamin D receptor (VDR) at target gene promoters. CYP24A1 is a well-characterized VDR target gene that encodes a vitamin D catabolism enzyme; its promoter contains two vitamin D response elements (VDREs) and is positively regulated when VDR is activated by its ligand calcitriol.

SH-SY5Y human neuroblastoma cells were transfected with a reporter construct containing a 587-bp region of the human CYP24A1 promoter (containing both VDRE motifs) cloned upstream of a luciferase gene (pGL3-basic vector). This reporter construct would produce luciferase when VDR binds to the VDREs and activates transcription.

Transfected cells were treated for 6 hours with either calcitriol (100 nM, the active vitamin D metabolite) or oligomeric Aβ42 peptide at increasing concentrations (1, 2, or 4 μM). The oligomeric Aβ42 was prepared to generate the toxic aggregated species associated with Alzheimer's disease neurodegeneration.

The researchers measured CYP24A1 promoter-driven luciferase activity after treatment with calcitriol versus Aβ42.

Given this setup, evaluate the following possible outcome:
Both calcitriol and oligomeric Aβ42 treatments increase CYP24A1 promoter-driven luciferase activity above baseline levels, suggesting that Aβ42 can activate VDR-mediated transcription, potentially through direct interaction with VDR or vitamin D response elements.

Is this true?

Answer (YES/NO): NO